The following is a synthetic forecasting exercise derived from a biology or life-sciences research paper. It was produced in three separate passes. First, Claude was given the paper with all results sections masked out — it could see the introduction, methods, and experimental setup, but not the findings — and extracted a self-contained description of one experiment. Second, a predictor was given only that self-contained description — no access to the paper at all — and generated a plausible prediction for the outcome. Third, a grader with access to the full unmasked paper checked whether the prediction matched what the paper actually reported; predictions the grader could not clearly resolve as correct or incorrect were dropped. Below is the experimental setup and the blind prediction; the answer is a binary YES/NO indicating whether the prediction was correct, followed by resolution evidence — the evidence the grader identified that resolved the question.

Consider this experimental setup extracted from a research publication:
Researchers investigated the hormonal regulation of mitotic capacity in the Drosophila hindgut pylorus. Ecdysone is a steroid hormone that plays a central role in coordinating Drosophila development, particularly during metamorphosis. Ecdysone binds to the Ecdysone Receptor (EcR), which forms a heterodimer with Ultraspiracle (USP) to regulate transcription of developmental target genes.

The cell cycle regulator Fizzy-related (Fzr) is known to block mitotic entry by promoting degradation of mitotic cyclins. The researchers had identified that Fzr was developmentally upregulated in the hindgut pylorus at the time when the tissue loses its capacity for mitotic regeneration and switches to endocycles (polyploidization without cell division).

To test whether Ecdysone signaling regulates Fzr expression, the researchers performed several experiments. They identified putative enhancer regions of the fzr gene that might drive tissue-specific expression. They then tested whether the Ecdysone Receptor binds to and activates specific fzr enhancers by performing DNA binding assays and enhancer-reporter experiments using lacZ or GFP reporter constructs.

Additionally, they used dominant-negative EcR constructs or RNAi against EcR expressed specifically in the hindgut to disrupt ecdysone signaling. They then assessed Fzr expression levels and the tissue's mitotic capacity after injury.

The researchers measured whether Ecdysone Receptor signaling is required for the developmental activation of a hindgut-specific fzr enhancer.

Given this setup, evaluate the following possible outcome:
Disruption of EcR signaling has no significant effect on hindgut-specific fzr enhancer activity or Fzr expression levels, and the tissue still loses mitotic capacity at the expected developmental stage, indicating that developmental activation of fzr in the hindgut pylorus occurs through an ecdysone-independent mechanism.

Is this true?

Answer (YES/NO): NO